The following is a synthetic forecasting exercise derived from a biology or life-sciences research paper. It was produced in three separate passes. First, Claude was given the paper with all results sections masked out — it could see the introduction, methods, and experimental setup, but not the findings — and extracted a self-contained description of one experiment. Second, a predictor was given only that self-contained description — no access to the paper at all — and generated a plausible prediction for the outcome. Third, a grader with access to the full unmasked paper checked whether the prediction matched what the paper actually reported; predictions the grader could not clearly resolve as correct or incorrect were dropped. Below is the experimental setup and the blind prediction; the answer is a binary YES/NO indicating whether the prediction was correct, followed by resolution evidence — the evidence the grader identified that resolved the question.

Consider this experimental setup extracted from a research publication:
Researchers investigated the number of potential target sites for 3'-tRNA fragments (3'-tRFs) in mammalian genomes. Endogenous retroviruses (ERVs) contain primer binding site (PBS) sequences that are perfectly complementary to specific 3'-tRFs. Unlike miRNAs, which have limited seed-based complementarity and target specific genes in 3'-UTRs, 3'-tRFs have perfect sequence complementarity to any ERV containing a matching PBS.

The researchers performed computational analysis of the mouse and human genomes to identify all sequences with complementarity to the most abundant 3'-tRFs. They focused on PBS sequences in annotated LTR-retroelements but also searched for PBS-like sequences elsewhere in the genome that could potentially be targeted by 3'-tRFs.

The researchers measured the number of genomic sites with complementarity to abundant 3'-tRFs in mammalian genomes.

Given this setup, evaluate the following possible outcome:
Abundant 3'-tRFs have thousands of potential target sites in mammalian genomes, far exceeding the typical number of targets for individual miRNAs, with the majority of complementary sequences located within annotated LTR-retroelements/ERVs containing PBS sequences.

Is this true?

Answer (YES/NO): YES